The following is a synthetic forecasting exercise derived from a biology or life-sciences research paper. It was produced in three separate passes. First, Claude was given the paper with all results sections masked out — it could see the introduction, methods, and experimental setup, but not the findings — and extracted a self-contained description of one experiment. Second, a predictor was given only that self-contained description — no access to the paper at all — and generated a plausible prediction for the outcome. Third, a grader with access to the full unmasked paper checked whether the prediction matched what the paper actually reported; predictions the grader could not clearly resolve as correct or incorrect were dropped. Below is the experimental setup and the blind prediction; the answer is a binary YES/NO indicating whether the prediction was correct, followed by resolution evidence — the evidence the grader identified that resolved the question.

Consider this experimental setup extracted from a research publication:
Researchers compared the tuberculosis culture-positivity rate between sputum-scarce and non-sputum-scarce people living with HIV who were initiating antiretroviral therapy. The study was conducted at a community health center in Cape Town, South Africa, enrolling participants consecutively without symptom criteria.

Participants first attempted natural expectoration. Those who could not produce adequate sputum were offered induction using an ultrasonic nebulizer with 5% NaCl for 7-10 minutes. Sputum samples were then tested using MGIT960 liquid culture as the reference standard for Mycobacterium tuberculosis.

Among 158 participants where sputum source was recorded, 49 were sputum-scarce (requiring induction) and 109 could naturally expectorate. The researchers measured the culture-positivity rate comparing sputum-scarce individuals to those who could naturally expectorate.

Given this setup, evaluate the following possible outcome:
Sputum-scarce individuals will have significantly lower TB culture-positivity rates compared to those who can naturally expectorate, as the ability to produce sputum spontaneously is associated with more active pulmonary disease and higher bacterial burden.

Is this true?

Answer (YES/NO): NO